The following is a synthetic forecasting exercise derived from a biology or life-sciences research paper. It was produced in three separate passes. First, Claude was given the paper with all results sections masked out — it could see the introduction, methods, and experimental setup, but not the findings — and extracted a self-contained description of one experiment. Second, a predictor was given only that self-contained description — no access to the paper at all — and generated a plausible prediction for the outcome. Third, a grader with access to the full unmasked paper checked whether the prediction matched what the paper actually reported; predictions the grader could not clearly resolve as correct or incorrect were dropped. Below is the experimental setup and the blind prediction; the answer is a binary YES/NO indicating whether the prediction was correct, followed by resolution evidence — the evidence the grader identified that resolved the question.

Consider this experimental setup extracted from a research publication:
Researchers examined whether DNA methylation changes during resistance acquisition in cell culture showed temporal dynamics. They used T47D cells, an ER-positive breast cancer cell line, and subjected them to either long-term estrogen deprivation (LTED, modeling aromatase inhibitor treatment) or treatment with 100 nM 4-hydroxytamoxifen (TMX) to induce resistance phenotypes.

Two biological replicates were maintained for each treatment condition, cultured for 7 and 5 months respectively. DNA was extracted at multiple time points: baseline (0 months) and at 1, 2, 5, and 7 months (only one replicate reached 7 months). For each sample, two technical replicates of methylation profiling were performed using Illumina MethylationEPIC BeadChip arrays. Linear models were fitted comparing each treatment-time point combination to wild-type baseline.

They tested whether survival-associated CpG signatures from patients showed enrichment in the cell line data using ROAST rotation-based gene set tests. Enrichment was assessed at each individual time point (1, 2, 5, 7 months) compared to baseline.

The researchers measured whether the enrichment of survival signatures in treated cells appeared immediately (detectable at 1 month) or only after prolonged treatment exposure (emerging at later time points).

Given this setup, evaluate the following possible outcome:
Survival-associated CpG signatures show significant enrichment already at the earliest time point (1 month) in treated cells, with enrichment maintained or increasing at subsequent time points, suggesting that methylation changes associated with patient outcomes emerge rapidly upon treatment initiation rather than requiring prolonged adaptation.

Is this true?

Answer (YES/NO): NO